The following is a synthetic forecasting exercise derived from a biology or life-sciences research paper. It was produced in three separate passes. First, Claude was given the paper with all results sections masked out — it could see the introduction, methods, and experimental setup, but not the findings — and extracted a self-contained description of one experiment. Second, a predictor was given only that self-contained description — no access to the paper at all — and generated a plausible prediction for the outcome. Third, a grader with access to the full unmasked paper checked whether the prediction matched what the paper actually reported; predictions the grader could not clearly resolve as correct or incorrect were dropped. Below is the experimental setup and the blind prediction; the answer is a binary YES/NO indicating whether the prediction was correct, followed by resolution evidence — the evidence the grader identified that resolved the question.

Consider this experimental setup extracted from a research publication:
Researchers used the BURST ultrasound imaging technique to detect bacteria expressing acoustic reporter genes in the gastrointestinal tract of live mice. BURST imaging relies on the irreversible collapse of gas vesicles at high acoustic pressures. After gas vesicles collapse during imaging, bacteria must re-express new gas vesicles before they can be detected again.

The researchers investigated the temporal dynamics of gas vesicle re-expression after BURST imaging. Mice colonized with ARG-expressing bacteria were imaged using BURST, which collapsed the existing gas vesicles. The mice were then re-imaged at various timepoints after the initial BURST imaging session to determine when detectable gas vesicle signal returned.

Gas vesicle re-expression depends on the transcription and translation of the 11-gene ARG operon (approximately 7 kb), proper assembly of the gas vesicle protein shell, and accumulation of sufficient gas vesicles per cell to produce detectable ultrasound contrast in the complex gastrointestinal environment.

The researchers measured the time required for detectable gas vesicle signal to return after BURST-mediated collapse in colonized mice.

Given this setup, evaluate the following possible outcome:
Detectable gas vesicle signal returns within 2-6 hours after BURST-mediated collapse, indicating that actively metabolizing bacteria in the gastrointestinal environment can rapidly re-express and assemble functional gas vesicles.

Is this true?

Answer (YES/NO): NO